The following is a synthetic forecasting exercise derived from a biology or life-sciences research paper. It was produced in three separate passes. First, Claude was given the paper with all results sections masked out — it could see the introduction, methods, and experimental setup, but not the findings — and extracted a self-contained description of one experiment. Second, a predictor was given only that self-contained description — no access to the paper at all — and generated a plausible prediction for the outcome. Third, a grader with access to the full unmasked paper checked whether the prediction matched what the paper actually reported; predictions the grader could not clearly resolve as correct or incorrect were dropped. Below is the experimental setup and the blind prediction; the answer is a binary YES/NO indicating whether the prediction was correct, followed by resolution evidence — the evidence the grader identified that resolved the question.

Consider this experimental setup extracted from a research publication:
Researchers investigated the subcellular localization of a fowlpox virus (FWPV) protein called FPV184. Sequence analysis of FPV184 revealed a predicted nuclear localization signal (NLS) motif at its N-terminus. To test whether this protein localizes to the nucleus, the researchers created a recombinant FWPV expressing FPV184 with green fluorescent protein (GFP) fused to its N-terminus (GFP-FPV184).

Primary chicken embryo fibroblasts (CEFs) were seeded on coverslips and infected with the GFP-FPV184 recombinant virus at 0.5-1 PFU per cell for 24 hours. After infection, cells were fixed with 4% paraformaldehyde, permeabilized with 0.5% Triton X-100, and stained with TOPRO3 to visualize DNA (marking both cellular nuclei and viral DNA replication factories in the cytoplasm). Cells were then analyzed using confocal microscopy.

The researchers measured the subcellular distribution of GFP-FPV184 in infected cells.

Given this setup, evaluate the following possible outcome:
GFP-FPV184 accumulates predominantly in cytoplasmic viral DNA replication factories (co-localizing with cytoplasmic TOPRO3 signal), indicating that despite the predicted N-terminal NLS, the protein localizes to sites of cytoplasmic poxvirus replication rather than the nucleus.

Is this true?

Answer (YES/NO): NO